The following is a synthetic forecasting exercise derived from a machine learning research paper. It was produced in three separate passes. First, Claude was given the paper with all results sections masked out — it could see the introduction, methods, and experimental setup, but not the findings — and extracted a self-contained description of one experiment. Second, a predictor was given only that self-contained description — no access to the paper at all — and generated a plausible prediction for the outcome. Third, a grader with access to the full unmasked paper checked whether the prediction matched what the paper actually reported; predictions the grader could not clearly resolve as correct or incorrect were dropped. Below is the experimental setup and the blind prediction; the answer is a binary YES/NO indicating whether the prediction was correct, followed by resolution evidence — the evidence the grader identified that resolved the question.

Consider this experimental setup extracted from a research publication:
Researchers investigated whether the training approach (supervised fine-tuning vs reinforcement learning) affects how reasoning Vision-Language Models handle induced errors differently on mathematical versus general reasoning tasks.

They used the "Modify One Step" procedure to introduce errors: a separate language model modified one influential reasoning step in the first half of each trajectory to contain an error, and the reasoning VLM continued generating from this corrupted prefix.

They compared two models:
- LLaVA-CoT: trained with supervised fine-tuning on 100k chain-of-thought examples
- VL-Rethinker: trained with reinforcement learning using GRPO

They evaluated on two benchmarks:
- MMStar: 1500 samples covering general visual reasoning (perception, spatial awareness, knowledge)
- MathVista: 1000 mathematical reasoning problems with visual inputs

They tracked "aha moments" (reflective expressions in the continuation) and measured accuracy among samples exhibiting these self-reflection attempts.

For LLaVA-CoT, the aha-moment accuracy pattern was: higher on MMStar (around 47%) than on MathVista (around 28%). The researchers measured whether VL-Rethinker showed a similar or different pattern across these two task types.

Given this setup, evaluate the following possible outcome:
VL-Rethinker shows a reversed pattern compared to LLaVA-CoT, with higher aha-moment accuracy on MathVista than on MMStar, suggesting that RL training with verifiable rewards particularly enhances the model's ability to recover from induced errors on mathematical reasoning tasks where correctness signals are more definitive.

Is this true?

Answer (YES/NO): YES